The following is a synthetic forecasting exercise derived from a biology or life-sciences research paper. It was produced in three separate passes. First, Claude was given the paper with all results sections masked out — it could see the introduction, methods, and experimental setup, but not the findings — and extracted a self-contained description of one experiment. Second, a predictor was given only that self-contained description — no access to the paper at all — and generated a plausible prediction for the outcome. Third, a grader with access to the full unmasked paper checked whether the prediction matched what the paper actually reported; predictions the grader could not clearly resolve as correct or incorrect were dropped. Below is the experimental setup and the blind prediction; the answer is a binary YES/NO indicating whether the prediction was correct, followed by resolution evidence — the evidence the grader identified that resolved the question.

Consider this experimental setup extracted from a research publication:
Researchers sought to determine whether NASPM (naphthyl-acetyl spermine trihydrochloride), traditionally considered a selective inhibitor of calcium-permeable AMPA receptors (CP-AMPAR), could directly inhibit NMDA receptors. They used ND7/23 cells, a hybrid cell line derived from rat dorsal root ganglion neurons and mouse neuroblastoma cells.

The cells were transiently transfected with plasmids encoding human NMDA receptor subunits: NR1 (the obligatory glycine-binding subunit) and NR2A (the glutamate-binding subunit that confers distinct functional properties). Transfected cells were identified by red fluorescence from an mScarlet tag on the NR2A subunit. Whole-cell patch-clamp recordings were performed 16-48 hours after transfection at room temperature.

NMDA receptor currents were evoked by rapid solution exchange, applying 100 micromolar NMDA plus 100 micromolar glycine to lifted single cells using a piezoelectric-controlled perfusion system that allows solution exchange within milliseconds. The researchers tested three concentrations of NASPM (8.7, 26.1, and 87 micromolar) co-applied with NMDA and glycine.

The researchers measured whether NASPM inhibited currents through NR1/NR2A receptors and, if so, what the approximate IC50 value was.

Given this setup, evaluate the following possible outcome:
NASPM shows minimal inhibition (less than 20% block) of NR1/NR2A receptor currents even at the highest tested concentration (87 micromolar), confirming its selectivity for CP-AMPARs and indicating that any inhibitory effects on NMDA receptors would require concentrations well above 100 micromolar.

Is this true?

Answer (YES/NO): NO